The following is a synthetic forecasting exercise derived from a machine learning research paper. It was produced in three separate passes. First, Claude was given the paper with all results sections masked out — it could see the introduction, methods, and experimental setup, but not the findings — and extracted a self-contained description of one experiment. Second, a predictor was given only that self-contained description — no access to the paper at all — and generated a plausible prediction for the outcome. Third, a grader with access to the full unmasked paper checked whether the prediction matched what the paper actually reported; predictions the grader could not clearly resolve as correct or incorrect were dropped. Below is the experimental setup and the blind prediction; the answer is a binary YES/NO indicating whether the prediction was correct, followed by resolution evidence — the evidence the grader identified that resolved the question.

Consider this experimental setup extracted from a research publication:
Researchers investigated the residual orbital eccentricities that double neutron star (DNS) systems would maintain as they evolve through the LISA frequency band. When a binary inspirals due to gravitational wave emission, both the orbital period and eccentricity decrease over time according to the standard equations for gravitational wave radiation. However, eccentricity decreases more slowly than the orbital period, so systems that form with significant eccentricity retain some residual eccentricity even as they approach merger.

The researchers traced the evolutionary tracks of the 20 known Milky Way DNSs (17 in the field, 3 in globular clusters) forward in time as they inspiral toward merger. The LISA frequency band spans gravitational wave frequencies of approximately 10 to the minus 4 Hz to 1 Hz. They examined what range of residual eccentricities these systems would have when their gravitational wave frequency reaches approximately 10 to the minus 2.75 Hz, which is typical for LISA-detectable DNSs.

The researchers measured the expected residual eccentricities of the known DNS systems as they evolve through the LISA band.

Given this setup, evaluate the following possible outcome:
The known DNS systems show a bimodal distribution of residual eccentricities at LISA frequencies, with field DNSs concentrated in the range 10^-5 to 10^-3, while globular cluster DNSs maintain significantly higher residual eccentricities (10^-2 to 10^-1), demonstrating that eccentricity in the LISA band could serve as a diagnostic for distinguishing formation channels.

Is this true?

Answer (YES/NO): NO